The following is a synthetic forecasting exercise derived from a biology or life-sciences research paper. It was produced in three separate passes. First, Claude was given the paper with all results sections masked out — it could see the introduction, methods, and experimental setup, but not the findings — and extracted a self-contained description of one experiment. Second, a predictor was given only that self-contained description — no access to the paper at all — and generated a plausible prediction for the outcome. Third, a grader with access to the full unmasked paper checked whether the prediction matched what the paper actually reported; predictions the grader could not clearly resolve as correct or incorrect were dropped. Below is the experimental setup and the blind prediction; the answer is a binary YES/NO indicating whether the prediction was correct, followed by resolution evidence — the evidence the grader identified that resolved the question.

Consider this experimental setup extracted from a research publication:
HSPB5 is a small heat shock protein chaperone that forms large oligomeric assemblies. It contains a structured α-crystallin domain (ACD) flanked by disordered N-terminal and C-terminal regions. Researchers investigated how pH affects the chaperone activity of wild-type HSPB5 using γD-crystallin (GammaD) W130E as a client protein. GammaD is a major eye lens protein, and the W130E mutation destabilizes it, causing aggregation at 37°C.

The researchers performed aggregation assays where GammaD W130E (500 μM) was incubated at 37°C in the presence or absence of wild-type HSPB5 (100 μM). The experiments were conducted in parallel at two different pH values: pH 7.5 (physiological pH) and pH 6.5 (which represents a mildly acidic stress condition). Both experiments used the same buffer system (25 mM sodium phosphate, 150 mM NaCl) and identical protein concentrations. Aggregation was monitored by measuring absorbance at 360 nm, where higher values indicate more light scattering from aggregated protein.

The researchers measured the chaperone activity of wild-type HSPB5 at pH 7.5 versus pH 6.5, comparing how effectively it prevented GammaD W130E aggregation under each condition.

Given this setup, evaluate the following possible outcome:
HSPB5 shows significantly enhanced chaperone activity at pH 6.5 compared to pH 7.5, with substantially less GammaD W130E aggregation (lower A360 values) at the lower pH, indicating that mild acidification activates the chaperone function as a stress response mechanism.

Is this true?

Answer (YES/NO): YES